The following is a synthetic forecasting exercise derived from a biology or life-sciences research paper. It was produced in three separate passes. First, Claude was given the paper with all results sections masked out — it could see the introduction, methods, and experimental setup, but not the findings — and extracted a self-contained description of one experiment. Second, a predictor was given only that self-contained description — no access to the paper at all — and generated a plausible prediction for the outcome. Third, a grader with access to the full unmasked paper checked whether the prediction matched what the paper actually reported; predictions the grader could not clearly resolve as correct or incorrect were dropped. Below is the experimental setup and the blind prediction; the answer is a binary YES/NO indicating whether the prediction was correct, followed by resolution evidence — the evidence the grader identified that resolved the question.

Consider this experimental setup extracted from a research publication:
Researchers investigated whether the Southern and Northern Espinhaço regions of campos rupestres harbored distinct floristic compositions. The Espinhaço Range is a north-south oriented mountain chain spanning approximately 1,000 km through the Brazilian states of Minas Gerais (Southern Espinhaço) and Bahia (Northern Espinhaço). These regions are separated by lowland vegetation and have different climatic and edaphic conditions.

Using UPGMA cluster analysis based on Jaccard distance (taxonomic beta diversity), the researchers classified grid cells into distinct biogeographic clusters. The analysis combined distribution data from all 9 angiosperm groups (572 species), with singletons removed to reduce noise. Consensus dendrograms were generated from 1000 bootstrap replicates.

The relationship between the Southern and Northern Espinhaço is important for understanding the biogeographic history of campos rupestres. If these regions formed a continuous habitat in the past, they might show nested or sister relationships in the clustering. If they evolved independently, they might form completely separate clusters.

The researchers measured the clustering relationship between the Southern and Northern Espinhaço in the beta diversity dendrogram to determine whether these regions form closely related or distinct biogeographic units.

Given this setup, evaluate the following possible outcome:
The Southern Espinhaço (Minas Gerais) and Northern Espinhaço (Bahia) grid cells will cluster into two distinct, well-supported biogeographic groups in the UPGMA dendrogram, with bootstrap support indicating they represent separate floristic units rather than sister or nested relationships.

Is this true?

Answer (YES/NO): NO